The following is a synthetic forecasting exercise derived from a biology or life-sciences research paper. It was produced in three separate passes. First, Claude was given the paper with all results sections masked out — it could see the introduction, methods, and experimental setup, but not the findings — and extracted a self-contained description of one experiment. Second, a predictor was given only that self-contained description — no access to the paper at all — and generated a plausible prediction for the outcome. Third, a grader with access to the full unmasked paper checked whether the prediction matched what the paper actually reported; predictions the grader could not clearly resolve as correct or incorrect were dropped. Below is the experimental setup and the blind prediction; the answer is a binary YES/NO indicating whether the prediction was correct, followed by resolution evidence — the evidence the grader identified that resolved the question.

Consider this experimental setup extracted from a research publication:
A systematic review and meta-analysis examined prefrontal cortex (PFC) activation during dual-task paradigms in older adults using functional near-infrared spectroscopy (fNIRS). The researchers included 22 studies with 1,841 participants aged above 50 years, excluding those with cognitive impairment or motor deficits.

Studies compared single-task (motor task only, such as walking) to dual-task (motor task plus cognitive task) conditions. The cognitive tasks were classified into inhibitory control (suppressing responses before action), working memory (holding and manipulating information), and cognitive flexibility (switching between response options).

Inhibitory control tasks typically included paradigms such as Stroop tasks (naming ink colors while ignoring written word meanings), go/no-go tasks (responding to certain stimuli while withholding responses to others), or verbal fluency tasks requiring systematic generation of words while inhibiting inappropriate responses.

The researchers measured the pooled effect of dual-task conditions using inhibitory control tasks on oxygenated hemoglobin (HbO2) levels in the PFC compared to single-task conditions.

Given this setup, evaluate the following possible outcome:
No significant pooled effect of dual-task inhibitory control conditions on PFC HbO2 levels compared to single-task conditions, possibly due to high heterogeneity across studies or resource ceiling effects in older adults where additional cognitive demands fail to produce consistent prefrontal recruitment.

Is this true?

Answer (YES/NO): NO